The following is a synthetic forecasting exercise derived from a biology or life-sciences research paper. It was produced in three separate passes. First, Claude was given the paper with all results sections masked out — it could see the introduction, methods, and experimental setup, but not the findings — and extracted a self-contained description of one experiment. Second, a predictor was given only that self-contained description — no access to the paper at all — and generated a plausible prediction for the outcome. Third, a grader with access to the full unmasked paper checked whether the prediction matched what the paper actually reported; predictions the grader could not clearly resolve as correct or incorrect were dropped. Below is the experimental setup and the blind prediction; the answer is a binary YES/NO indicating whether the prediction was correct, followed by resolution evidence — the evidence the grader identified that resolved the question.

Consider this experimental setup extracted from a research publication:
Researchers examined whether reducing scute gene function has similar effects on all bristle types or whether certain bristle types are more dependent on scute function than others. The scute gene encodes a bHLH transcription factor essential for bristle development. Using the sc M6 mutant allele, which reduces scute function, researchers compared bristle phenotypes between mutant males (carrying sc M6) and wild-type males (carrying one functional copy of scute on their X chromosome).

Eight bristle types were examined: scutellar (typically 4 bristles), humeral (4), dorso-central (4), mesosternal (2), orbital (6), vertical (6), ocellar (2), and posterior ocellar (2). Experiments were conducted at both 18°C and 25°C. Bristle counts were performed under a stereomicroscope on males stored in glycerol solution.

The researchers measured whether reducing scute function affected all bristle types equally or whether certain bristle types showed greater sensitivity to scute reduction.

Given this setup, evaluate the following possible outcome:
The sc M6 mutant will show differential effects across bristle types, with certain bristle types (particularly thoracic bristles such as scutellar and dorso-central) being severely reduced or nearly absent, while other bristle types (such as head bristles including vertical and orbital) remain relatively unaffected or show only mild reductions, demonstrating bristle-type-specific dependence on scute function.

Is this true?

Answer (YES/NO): NO